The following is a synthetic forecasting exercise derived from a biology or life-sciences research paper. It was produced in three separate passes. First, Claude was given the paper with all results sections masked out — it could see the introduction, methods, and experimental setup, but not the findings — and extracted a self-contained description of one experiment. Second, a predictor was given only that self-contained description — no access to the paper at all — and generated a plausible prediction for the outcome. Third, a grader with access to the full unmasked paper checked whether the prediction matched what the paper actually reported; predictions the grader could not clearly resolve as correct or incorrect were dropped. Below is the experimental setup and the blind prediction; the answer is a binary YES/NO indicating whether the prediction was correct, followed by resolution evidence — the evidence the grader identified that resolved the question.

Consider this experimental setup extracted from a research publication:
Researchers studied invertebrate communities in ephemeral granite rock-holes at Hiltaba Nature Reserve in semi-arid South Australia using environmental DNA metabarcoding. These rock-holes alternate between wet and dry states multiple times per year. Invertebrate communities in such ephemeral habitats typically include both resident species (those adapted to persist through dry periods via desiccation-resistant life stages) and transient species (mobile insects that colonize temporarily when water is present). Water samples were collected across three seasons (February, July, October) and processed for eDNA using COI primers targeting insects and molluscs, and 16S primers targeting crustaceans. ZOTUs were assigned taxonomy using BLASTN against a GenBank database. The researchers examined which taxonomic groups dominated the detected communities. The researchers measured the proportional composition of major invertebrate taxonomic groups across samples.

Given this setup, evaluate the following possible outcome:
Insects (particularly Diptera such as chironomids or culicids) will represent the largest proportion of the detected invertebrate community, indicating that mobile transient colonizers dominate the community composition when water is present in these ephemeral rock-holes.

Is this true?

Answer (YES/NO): NO